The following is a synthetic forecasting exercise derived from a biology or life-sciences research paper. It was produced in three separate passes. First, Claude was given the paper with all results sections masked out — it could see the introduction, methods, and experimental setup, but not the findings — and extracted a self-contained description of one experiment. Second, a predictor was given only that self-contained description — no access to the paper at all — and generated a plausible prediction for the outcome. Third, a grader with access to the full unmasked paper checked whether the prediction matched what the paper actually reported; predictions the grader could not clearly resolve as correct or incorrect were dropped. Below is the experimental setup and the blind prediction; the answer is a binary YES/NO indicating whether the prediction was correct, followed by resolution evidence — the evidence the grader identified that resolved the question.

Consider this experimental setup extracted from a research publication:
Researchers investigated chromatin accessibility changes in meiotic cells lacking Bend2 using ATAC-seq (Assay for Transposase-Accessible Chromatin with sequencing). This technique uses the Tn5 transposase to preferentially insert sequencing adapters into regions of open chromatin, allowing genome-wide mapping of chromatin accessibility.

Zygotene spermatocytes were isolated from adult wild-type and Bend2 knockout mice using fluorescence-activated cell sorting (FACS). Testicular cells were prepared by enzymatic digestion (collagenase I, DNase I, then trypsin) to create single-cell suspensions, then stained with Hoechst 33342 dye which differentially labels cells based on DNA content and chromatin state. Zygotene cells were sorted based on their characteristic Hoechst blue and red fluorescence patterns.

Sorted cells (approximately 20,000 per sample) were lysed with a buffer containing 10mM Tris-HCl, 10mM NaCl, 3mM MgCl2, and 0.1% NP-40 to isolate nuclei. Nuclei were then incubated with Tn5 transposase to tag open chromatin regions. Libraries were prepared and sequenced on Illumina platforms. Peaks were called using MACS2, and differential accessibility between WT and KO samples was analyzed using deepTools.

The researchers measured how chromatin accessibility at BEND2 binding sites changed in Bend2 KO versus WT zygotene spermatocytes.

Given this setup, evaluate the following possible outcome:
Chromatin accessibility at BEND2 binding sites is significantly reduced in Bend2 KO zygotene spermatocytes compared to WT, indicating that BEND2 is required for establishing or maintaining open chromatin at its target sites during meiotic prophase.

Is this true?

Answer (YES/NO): NO